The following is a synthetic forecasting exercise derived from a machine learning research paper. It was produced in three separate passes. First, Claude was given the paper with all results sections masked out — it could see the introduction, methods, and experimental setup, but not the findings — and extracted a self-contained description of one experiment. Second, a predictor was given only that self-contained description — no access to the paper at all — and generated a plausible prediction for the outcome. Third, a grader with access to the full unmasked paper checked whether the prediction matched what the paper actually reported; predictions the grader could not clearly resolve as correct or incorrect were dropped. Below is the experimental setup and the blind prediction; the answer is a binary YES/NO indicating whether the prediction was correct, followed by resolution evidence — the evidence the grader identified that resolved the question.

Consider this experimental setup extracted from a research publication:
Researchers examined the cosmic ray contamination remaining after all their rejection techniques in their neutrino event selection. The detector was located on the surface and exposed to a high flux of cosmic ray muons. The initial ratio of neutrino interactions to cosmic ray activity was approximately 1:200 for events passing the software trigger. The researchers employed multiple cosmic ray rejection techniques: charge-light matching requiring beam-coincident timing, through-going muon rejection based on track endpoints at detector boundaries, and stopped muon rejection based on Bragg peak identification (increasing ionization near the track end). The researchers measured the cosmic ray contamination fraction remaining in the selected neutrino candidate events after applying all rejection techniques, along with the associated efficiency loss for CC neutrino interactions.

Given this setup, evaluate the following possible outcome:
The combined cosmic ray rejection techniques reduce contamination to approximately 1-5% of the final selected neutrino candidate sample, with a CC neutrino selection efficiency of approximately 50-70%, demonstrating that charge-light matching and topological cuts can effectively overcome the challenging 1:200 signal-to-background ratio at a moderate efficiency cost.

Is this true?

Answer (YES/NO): NO